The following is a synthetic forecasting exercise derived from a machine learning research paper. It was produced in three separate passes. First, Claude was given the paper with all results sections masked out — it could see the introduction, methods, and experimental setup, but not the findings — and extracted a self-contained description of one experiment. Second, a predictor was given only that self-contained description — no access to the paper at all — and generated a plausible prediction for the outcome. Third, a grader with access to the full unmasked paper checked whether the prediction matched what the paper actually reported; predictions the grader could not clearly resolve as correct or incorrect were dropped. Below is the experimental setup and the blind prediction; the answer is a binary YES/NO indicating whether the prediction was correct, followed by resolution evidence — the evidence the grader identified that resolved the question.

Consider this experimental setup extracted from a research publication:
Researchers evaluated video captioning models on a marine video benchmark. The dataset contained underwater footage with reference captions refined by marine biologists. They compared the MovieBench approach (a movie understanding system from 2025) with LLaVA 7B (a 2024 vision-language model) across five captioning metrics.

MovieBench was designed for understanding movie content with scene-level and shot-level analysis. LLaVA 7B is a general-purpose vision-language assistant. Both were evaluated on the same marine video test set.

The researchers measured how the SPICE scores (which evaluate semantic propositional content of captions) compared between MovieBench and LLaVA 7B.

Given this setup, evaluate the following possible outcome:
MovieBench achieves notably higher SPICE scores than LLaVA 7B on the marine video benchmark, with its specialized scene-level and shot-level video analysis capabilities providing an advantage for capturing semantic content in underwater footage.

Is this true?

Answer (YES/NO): YES